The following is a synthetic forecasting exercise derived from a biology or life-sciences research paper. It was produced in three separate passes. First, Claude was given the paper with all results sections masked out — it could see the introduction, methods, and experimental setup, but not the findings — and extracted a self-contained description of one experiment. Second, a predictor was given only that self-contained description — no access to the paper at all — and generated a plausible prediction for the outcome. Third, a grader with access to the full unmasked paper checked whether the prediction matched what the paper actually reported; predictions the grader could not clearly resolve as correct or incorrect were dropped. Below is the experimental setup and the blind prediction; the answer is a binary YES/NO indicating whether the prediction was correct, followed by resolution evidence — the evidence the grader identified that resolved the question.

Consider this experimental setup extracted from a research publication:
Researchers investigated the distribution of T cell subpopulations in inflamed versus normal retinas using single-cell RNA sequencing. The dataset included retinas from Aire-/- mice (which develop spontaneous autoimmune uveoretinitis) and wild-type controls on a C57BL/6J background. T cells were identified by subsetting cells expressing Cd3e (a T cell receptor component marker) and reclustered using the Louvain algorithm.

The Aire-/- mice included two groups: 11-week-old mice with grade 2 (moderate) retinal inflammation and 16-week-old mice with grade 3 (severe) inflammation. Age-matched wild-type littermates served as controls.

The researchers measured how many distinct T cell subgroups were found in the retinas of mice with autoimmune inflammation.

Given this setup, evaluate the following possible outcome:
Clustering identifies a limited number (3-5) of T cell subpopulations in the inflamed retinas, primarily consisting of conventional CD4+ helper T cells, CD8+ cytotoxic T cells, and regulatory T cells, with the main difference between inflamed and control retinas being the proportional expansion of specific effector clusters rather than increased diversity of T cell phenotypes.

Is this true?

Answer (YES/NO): YES